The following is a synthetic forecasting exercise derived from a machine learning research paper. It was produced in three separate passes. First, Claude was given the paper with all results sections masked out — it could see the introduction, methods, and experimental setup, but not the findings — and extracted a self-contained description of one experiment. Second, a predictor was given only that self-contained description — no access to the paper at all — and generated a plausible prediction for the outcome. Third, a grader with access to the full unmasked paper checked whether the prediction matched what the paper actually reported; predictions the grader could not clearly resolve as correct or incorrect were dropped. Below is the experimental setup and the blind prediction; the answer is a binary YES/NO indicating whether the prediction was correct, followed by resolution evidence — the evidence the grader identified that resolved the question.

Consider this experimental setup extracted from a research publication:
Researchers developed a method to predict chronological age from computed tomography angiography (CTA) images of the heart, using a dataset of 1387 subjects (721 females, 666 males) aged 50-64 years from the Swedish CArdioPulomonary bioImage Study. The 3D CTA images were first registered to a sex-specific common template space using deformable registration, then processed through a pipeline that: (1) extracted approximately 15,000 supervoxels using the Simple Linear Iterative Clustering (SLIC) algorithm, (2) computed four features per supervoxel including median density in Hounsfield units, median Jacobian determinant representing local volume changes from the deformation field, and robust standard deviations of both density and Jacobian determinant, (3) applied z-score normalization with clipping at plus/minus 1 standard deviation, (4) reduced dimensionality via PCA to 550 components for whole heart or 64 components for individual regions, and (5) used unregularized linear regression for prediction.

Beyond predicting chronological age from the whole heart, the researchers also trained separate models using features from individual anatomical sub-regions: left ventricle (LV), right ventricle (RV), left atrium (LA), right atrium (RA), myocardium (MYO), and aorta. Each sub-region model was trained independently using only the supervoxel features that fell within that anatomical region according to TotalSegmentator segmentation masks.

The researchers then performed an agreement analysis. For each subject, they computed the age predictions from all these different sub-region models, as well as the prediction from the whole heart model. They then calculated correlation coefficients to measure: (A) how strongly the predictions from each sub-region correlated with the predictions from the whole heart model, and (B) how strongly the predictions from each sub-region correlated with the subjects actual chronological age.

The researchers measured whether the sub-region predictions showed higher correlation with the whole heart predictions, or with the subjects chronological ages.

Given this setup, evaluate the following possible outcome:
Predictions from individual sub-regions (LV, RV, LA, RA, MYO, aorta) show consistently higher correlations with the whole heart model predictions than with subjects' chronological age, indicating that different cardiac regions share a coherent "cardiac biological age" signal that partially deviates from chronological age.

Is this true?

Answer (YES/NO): YES